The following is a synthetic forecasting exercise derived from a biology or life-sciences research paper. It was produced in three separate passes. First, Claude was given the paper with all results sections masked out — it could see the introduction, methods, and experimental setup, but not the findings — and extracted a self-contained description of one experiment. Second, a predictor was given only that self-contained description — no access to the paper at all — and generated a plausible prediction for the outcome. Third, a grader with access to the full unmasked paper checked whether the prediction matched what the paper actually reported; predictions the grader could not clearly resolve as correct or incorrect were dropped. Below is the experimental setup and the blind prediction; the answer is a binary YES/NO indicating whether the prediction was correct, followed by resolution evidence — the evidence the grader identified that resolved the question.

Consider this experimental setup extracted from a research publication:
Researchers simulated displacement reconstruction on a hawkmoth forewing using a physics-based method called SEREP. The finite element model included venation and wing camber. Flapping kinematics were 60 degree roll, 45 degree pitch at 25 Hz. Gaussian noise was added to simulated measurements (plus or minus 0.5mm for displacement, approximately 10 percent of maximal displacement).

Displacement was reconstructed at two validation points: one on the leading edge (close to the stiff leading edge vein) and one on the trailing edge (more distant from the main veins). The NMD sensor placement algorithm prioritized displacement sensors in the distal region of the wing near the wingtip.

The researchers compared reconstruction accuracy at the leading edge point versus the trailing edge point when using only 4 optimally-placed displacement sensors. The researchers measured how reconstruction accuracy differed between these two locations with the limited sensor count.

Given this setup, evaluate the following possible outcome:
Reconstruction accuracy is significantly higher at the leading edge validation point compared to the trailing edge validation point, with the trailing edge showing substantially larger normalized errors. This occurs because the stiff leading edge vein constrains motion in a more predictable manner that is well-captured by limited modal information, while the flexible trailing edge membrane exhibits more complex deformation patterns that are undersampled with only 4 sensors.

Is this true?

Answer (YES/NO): NO